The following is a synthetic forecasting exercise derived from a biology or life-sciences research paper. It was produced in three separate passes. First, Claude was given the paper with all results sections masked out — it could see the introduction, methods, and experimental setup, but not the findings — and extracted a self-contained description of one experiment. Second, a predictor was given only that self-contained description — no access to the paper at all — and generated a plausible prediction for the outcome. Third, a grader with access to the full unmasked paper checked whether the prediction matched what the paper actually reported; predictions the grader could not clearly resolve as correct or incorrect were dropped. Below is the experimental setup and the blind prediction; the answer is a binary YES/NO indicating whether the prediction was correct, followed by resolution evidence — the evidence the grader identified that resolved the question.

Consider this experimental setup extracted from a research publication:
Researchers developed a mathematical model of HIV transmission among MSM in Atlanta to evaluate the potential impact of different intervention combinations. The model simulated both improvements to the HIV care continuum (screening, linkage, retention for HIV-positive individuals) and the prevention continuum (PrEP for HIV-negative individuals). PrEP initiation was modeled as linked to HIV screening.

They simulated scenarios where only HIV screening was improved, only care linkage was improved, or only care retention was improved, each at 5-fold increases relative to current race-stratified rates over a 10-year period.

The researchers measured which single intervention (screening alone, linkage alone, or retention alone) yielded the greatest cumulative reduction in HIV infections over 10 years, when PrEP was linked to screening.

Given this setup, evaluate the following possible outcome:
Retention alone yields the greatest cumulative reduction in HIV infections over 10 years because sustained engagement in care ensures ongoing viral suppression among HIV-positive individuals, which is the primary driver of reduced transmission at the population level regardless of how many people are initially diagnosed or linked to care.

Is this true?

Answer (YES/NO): NO